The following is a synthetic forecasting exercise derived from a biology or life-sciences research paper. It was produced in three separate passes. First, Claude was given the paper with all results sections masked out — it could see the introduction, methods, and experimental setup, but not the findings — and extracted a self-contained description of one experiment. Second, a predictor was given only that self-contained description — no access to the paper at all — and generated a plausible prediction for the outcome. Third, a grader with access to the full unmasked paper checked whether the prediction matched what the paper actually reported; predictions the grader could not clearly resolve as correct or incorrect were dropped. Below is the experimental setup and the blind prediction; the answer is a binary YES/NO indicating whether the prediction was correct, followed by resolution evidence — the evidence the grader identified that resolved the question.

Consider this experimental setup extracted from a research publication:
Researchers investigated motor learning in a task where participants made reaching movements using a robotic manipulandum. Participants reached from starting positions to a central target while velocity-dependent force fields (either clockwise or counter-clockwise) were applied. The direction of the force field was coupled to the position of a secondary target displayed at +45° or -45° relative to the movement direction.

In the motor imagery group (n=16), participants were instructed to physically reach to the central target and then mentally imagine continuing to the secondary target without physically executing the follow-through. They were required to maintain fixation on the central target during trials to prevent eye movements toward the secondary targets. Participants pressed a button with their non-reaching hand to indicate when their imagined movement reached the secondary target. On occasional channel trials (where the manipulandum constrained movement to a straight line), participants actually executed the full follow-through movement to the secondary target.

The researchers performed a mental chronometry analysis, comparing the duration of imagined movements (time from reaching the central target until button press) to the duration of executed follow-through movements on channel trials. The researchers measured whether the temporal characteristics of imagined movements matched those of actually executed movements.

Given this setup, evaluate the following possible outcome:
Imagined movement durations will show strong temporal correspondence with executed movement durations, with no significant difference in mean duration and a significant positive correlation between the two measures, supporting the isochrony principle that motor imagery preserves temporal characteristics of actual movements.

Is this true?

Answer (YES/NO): YES